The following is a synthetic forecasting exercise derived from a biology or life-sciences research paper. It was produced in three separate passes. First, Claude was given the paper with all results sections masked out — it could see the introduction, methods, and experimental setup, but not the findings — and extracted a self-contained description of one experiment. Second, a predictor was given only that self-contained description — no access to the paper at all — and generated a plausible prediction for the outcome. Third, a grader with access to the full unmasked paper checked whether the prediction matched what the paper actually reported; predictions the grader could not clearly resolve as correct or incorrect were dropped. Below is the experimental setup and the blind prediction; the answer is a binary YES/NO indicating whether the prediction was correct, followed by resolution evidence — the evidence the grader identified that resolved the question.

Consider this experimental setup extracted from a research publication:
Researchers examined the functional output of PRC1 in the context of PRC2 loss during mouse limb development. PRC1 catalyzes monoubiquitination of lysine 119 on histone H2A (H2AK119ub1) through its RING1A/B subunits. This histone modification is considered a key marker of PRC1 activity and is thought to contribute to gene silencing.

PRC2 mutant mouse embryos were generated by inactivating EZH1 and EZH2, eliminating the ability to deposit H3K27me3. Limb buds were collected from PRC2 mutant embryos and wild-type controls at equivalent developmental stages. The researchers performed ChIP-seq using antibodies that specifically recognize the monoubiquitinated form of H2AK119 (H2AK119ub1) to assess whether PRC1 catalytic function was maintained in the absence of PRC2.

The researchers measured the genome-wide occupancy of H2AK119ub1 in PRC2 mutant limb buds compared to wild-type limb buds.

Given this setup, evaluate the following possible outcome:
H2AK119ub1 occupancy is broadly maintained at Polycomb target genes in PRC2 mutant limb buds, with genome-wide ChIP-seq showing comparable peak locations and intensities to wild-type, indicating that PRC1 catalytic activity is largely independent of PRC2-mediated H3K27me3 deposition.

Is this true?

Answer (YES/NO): YES